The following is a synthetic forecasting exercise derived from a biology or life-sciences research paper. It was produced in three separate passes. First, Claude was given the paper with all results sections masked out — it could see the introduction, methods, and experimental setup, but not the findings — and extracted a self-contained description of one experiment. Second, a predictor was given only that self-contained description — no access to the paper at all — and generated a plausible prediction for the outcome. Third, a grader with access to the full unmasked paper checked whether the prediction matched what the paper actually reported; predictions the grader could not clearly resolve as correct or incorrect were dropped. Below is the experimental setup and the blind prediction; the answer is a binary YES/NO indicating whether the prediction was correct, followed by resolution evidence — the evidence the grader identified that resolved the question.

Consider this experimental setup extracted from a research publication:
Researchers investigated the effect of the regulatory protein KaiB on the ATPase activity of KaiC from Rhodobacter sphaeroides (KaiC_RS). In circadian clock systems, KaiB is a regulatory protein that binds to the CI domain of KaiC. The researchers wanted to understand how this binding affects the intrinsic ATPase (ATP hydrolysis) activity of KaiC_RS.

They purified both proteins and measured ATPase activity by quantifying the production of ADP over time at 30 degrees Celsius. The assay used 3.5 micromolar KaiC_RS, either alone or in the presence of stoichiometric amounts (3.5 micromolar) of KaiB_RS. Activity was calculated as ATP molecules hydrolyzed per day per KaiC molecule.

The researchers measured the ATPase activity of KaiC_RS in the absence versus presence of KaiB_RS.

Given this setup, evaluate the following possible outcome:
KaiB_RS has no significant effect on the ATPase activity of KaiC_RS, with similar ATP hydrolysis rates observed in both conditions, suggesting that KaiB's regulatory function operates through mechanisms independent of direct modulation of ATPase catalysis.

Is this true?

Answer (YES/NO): NO